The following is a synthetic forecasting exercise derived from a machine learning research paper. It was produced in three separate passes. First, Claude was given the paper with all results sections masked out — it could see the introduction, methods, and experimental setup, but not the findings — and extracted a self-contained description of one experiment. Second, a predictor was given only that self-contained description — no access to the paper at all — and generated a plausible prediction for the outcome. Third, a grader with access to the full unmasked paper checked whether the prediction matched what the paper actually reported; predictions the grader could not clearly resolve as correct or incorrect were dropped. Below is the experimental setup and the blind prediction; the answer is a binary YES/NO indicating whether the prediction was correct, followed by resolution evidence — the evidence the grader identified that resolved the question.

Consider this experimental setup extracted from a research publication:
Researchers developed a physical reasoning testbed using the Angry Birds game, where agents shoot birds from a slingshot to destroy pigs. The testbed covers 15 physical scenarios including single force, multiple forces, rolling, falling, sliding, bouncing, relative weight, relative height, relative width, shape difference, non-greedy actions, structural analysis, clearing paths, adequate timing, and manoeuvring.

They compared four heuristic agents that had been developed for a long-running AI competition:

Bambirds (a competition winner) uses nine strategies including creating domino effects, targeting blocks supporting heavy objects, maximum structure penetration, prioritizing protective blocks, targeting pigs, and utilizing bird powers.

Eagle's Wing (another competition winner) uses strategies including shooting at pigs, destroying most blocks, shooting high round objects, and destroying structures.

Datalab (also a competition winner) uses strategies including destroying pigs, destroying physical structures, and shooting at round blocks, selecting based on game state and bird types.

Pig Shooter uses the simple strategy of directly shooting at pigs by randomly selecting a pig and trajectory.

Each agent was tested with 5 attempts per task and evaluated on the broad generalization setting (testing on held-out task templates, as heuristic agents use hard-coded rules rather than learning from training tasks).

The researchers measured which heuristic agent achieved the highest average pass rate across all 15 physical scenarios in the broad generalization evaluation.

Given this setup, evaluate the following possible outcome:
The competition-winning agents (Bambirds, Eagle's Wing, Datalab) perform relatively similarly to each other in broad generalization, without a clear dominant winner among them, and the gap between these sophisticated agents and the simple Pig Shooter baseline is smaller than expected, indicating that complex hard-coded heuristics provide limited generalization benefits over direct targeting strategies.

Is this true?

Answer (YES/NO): NO